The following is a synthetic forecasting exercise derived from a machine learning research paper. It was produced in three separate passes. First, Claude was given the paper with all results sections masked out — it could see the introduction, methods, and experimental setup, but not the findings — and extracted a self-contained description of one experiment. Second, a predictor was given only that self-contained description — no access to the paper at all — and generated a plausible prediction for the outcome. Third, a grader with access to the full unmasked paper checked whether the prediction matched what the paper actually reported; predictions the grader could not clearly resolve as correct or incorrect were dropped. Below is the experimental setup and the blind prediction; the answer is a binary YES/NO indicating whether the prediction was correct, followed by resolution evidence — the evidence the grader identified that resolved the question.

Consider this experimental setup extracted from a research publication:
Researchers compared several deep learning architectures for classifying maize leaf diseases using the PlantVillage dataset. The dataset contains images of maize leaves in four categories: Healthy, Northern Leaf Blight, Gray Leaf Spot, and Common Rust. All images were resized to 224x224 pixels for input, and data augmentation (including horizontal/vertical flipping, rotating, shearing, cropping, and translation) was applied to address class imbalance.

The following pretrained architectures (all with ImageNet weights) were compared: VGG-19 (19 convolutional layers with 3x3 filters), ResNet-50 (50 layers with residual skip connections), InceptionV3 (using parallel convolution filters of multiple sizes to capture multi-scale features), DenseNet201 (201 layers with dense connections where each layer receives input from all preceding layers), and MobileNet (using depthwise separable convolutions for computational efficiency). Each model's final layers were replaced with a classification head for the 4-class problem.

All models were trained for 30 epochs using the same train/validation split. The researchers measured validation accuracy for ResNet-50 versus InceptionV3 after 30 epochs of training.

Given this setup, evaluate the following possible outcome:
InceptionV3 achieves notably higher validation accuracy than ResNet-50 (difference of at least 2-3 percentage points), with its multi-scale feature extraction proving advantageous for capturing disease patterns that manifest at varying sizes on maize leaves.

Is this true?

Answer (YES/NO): YES